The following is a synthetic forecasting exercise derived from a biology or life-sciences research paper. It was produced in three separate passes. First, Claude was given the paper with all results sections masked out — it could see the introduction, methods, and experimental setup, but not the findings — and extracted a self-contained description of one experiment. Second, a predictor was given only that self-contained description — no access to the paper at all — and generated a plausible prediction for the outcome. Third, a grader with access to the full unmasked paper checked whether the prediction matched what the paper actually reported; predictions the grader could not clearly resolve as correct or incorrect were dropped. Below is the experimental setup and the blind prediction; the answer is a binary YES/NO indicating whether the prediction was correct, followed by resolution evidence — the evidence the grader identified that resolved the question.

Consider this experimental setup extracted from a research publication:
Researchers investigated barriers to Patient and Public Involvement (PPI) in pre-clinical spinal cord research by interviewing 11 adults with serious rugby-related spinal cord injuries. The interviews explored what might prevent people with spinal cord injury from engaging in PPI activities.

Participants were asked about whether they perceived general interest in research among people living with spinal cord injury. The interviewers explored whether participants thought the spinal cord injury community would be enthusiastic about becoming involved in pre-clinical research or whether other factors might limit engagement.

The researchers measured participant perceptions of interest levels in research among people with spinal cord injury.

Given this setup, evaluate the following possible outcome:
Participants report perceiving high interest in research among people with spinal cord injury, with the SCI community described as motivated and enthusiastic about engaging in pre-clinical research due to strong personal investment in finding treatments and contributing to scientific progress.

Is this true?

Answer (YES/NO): NO